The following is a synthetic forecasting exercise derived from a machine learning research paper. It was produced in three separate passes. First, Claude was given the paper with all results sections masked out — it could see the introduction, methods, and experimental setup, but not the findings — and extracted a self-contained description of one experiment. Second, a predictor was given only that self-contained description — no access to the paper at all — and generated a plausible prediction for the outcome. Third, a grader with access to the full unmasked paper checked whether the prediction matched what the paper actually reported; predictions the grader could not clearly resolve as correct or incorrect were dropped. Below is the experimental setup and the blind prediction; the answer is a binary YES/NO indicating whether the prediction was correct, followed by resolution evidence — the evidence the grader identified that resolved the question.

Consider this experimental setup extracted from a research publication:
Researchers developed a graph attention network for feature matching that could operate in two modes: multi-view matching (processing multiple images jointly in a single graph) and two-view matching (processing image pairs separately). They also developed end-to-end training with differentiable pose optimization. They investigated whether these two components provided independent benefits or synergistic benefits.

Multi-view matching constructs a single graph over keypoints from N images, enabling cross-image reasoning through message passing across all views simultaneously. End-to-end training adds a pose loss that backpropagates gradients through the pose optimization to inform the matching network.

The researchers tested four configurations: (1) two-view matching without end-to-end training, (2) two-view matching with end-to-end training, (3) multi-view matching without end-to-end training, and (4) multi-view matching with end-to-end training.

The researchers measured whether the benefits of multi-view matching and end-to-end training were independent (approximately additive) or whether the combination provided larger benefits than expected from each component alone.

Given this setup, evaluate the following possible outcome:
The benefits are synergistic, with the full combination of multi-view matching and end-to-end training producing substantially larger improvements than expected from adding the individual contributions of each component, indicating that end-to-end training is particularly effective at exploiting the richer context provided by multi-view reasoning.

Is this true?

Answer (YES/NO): YES